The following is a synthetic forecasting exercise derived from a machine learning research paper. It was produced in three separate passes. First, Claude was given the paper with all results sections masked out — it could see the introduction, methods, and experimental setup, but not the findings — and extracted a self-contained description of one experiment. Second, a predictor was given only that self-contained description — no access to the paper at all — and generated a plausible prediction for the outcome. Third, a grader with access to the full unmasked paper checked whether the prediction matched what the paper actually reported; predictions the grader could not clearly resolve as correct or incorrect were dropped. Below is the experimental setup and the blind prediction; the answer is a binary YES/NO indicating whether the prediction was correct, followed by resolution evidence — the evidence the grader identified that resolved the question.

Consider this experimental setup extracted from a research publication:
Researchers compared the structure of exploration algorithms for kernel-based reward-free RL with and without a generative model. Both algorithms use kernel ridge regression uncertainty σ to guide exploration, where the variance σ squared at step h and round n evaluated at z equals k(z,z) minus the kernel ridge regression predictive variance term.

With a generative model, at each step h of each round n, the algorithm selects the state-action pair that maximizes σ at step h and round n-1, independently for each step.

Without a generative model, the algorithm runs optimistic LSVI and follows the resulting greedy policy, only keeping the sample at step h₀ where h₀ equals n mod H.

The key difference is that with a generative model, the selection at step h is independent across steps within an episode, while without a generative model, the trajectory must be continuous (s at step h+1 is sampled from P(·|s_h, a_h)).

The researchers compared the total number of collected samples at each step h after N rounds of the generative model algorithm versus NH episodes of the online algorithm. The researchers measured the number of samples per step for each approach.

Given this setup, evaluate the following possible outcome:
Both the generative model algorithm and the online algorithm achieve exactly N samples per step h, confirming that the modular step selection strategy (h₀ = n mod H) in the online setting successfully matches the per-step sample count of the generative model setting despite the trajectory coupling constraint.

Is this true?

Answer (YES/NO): YES